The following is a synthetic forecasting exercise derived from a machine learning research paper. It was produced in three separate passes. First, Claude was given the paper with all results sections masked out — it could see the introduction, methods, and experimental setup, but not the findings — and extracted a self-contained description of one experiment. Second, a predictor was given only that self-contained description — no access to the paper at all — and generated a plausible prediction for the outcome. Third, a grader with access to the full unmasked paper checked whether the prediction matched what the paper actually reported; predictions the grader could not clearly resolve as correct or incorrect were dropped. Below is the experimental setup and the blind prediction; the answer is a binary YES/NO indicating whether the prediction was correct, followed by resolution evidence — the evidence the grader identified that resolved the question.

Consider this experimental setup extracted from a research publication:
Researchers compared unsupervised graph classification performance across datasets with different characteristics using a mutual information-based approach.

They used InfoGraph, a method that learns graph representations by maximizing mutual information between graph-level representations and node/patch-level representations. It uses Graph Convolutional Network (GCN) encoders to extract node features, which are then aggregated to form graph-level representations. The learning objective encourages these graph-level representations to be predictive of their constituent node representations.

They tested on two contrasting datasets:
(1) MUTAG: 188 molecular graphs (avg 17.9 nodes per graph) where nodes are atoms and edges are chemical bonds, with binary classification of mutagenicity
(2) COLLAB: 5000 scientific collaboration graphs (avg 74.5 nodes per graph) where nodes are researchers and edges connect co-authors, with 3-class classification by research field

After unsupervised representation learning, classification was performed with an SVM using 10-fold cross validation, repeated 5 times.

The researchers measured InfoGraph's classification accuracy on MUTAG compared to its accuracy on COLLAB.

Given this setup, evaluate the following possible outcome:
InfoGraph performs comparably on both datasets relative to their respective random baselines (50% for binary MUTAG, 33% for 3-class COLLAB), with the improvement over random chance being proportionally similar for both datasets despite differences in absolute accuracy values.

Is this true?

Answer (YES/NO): NO